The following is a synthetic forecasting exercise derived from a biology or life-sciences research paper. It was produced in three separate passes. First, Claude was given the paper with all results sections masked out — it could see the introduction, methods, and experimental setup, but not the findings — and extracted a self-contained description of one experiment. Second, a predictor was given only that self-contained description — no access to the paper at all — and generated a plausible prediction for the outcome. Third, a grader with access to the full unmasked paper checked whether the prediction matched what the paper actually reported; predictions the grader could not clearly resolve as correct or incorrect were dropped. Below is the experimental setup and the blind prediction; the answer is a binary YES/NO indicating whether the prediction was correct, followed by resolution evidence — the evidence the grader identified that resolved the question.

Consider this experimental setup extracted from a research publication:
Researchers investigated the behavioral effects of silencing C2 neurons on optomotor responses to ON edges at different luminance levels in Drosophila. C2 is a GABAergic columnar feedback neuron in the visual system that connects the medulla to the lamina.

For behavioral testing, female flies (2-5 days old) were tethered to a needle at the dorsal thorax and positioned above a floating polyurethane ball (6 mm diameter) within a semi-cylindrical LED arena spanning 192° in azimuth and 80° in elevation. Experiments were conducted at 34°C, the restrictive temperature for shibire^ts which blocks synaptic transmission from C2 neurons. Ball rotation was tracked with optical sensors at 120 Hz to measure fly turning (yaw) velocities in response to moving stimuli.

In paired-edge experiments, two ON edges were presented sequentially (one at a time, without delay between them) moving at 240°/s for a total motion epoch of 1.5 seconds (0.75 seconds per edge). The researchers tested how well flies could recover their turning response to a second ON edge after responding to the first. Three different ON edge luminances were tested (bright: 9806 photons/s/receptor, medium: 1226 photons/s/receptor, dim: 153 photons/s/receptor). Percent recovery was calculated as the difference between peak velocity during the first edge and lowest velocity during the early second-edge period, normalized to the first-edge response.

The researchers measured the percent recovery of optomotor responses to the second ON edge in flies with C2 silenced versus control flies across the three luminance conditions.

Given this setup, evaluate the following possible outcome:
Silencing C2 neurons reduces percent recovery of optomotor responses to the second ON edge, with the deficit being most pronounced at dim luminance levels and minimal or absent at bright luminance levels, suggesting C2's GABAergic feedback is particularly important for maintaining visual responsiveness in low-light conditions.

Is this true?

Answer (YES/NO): NO